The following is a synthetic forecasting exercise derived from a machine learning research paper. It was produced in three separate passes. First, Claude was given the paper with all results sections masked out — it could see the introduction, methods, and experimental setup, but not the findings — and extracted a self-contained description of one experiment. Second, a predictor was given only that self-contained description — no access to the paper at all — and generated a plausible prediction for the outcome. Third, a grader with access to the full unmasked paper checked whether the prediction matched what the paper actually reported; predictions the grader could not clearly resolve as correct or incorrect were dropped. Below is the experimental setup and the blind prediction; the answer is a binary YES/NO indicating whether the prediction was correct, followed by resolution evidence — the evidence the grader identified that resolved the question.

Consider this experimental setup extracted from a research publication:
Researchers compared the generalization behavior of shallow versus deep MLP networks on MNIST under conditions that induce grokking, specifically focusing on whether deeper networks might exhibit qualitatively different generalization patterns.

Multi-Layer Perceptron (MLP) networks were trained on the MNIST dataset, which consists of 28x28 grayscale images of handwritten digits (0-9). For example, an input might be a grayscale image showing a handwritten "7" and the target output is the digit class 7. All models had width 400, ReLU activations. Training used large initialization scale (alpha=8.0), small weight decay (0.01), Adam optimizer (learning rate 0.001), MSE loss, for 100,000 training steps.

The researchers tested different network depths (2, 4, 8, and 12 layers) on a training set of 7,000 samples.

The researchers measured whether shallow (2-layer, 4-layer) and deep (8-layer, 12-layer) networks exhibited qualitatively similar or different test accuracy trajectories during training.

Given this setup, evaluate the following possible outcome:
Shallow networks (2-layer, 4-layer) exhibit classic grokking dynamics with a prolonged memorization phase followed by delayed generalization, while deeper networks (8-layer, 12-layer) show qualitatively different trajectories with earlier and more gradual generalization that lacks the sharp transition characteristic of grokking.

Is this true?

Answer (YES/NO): NO